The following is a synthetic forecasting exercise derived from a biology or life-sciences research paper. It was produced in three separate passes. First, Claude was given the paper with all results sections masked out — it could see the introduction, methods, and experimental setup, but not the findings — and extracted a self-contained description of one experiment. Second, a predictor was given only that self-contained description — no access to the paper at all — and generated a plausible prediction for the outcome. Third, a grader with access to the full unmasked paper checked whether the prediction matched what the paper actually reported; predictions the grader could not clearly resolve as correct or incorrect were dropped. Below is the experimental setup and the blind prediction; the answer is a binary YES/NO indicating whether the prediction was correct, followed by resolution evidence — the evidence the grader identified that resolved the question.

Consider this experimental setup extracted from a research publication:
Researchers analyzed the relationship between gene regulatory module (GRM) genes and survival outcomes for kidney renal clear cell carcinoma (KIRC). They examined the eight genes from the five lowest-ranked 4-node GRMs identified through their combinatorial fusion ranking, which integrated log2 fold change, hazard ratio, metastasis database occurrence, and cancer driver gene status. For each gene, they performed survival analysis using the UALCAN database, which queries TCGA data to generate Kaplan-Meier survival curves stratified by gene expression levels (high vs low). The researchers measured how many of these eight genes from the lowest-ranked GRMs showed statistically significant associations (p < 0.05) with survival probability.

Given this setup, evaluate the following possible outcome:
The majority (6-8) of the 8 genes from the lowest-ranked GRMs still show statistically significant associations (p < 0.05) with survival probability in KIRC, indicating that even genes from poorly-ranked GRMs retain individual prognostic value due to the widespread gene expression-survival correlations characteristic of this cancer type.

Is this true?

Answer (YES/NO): NO